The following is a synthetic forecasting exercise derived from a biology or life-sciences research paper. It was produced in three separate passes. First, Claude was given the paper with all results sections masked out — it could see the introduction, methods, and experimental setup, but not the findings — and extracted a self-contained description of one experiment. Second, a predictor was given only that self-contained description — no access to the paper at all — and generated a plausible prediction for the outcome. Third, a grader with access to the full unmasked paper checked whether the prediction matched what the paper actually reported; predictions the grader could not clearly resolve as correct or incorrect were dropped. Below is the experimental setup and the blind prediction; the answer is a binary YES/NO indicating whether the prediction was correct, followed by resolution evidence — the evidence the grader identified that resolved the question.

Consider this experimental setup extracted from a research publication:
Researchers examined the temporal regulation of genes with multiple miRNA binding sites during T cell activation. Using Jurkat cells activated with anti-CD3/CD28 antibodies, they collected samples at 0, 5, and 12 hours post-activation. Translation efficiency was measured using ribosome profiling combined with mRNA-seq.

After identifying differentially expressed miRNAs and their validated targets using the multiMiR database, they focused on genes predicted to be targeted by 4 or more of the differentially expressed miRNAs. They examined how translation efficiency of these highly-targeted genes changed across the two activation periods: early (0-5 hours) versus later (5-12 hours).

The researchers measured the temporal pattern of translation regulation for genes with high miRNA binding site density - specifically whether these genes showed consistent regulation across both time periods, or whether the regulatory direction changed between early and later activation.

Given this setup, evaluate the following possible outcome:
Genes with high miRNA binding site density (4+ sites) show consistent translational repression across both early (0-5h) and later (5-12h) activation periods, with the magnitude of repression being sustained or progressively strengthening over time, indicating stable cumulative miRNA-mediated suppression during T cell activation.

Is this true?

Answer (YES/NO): NO